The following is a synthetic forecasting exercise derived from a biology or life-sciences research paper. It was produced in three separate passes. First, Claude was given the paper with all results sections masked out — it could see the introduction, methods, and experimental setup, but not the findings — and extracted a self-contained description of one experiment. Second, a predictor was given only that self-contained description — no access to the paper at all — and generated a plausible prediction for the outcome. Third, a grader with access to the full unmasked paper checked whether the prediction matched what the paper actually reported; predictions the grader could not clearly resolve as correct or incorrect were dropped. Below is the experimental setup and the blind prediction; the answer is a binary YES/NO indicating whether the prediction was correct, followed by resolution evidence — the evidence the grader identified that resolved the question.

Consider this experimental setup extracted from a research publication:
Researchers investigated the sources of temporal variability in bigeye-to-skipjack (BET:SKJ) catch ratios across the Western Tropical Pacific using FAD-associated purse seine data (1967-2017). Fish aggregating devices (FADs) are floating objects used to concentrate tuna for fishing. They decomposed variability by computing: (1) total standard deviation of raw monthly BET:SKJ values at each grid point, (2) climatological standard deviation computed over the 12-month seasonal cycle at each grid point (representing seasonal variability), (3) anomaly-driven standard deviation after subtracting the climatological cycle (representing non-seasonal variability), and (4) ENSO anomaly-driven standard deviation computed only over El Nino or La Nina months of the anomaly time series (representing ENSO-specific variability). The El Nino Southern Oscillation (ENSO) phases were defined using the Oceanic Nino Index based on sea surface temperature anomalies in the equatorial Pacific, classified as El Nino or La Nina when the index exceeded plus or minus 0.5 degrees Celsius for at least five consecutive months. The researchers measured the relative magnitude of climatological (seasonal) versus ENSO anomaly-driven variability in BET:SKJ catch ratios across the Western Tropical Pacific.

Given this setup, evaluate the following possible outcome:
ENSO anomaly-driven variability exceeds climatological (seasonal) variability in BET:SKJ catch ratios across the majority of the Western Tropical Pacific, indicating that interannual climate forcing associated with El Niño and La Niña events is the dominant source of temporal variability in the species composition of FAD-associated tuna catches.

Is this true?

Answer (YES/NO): YES